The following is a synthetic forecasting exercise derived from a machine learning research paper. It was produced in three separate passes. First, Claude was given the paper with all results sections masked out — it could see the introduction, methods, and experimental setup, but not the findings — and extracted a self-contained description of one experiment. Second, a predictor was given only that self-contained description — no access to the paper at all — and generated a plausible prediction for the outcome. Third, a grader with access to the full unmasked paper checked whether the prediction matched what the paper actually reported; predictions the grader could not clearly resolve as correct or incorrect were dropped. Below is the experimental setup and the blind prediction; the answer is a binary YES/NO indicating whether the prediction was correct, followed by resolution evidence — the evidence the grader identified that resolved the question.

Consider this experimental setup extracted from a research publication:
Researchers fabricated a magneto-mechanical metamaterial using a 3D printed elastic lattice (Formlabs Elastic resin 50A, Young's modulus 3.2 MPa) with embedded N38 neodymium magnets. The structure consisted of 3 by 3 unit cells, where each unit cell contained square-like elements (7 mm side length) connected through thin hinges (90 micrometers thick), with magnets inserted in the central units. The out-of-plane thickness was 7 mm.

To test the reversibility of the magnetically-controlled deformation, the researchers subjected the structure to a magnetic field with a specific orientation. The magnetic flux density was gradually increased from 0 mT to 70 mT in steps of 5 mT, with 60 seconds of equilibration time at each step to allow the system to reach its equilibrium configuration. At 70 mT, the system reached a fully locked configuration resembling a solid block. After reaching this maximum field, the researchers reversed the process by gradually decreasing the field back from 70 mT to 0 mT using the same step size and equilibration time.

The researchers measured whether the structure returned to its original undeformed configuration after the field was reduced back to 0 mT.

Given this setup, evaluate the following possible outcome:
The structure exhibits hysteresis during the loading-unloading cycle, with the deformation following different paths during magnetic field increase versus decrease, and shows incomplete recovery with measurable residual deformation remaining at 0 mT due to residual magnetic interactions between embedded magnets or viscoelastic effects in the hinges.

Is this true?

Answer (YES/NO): NO